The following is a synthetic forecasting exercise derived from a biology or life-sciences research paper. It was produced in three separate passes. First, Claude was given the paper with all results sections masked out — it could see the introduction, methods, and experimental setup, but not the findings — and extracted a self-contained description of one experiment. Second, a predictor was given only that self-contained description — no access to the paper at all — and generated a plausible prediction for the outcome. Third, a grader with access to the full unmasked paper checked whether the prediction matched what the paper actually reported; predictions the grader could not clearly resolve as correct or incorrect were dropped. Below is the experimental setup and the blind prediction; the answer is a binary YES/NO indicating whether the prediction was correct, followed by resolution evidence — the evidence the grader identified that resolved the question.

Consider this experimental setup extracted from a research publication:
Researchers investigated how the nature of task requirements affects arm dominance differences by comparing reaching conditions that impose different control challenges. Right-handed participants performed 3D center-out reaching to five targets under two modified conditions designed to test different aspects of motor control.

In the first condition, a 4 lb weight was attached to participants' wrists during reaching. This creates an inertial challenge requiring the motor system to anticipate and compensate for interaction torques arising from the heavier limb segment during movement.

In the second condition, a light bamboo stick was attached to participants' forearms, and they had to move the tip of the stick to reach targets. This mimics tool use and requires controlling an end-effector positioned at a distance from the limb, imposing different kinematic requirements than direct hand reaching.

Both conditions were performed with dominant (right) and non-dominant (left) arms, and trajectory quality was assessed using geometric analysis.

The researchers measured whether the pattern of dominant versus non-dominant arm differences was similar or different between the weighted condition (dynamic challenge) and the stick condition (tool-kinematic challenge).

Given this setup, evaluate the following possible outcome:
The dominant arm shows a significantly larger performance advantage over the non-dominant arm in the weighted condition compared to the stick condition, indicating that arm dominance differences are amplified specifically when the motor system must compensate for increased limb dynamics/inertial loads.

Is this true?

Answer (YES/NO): NO